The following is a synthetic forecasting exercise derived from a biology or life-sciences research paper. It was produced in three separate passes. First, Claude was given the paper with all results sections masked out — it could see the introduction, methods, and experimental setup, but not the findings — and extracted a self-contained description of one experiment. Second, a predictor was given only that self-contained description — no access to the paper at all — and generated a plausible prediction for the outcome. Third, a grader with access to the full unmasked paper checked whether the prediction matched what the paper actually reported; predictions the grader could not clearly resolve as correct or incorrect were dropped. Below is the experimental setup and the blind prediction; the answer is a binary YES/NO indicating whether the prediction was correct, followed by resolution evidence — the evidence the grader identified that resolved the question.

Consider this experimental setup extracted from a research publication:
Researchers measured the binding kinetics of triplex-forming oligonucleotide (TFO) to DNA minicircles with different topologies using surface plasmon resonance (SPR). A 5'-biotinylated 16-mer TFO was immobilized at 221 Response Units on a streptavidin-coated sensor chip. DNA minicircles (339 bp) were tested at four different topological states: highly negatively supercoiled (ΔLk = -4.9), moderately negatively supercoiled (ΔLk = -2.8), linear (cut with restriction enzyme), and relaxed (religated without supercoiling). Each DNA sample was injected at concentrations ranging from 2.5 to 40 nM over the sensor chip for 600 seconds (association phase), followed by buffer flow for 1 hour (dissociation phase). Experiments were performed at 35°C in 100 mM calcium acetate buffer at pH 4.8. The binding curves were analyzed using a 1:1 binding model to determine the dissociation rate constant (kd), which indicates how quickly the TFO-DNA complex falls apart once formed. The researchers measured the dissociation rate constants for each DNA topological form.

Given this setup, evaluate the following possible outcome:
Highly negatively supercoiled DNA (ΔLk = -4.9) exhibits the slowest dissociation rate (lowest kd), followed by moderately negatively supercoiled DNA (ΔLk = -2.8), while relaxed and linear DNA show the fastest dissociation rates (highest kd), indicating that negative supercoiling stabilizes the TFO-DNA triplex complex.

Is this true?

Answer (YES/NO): NO